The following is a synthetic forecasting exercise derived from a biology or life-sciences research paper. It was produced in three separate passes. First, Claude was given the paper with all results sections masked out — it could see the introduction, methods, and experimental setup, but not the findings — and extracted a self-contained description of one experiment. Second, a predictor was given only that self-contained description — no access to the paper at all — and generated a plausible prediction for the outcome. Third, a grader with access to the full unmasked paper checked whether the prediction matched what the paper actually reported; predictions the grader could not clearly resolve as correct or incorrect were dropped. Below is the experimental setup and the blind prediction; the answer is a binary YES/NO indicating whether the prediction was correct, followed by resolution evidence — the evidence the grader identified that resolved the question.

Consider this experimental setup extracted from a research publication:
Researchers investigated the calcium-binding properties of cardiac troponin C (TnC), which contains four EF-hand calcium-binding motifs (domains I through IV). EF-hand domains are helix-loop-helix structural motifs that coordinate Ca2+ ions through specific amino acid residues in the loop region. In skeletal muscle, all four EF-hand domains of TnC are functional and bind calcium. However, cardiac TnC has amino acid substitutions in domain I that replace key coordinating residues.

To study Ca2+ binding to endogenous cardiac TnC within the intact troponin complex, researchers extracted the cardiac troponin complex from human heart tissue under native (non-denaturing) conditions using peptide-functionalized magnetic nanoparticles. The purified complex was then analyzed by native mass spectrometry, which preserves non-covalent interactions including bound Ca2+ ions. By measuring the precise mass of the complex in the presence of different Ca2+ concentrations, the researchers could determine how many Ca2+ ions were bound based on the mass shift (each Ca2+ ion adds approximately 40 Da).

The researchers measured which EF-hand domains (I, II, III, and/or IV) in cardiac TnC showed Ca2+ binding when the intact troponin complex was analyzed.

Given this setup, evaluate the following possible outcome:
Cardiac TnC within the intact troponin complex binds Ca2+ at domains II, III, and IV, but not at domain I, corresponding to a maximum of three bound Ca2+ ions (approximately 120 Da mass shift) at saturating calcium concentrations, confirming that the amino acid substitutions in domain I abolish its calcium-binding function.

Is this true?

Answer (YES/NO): YES